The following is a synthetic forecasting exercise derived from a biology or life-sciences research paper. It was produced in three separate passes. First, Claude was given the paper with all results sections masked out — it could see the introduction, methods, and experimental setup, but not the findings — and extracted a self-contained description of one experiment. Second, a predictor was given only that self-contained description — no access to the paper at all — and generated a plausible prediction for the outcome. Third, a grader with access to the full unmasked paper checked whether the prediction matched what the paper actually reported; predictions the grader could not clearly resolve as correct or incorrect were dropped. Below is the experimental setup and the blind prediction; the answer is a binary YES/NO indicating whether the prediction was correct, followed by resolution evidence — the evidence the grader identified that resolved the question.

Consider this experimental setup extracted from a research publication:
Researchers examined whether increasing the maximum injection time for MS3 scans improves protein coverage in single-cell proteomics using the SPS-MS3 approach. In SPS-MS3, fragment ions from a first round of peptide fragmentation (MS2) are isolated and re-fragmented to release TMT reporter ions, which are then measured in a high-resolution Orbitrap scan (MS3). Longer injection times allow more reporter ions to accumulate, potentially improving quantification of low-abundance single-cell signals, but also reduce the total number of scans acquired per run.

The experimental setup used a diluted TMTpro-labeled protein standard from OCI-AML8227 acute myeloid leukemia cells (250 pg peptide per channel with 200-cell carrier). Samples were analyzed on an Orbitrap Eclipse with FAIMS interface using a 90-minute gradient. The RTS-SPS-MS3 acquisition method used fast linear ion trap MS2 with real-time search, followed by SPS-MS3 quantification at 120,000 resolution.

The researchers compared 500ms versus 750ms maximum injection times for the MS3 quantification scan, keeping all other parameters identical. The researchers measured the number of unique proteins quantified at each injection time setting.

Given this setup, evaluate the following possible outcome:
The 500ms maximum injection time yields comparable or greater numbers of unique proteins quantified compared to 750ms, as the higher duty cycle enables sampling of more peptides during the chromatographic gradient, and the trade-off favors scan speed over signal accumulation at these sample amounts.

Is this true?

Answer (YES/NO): YES